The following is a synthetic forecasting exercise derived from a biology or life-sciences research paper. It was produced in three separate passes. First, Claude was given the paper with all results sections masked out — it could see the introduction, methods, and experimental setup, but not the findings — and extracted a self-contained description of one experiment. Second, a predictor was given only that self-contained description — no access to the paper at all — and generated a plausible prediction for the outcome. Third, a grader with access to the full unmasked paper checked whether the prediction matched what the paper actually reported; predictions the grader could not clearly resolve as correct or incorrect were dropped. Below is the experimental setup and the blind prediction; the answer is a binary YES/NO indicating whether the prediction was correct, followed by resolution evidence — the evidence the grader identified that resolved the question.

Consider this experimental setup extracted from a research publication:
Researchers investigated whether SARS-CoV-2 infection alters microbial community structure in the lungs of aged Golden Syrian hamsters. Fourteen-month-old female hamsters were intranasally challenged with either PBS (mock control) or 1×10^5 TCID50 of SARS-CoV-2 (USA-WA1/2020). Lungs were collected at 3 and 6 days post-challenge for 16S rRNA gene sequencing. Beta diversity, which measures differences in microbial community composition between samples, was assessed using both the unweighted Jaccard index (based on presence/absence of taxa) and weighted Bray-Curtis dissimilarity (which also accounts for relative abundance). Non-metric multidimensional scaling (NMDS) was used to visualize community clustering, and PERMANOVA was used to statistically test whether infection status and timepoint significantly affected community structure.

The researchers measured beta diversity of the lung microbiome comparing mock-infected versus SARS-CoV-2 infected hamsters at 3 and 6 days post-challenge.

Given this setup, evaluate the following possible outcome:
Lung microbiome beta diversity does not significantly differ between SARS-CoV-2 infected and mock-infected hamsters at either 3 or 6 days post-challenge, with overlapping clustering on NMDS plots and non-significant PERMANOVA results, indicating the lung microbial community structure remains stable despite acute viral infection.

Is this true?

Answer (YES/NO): NO